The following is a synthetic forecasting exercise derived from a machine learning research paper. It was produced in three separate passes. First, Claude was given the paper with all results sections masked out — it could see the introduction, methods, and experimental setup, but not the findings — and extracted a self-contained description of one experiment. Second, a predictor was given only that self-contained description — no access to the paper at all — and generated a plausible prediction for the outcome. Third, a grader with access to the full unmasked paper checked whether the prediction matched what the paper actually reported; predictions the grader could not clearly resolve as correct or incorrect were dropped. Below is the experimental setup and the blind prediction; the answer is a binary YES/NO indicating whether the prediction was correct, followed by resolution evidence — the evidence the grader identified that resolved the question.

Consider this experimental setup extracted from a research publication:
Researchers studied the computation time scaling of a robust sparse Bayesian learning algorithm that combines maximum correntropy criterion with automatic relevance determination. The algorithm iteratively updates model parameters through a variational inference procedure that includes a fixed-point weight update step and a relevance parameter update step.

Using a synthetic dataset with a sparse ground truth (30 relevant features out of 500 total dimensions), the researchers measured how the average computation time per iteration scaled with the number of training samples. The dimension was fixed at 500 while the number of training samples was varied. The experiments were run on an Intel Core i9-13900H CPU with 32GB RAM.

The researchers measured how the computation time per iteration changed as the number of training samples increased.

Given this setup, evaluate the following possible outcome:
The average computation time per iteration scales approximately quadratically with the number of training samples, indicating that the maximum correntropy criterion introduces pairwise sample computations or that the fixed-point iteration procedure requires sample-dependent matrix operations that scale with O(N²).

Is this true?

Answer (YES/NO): NO